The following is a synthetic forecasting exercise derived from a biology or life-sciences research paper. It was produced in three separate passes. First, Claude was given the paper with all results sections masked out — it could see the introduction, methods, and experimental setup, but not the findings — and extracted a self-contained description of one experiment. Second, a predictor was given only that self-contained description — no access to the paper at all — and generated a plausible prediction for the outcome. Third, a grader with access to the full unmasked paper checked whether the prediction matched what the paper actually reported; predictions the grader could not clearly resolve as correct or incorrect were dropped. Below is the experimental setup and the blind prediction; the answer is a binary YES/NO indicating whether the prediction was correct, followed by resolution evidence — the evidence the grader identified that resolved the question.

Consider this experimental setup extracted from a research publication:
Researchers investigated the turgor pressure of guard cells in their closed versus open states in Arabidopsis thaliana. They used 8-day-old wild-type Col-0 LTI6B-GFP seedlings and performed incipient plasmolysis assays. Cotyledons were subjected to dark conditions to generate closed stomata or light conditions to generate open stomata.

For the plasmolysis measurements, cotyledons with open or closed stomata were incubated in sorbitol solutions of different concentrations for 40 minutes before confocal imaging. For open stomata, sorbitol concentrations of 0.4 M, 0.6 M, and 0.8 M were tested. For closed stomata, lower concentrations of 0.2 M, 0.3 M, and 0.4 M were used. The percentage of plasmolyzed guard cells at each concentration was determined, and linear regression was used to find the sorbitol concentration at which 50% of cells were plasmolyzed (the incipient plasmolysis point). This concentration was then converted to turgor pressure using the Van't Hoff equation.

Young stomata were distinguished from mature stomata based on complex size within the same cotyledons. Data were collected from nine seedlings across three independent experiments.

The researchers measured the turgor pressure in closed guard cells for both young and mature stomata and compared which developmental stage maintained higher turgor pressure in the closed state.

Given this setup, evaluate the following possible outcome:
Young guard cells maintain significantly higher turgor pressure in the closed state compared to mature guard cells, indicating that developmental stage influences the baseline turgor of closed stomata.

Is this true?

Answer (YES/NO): YES